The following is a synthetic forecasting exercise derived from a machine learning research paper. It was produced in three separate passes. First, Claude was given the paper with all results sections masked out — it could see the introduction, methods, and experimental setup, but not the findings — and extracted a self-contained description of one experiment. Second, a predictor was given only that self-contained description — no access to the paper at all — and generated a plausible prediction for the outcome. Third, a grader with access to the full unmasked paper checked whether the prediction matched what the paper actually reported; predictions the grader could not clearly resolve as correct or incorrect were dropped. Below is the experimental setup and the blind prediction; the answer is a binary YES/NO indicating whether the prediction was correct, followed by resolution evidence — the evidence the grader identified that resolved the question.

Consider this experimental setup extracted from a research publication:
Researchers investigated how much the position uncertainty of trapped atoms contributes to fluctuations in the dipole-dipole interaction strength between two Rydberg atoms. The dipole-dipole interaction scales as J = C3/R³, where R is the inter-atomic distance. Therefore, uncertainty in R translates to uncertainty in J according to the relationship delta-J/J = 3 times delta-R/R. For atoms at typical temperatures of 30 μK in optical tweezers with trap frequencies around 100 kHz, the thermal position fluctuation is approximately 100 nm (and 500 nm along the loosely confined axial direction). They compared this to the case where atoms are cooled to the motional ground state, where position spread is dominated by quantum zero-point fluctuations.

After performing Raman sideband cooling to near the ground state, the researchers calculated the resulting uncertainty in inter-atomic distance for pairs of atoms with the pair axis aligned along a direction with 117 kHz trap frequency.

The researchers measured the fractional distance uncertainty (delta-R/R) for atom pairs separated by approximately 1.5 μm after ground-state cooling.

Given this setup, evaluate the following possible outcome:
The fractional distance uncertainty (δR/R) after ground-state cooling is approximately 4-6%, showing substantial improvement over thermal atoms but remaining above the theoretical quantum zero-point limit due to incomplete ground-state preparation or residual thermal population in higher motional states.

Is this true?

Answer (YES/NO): NO